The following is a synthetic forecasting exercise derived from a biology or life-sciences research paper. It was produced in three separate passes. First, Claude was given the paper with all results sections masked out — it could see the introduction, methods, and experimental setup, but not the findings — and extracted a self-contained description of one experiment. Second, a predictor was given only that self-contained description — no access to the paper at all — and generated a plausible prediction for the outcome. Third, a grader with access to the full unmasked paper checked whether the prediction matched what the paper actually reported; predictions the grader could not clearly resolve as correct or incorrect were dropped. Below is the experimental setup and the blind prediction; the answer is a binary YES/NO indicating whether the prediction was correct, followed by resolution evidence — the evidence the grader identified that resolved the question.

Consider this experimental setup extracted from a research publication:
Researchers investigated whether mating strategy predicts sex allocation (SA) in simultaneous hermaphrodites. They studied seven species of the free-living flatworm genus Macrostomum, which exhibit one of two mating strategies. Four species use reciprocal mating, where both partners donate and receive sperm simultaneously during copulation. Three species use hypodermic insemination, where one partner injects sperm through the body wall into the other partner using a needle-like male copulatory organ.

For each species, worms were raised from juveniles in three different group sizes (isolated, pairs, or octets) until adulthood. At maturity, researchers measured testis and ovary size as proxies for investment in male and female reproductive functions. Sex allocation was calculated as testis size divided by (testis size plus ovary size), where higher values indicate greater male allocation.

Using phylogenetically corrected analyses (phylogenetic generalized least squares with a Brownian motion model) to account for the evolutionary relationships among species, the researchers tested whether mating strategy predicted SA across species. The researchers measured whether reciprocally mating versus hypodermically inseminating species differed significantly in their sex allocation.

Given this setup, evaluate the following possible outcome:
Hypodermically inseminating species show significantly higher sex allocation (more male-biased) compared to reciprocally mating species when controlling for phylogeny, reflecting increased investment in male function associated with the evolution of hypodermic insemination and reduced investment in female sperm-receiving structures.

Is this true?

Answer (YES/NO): NO